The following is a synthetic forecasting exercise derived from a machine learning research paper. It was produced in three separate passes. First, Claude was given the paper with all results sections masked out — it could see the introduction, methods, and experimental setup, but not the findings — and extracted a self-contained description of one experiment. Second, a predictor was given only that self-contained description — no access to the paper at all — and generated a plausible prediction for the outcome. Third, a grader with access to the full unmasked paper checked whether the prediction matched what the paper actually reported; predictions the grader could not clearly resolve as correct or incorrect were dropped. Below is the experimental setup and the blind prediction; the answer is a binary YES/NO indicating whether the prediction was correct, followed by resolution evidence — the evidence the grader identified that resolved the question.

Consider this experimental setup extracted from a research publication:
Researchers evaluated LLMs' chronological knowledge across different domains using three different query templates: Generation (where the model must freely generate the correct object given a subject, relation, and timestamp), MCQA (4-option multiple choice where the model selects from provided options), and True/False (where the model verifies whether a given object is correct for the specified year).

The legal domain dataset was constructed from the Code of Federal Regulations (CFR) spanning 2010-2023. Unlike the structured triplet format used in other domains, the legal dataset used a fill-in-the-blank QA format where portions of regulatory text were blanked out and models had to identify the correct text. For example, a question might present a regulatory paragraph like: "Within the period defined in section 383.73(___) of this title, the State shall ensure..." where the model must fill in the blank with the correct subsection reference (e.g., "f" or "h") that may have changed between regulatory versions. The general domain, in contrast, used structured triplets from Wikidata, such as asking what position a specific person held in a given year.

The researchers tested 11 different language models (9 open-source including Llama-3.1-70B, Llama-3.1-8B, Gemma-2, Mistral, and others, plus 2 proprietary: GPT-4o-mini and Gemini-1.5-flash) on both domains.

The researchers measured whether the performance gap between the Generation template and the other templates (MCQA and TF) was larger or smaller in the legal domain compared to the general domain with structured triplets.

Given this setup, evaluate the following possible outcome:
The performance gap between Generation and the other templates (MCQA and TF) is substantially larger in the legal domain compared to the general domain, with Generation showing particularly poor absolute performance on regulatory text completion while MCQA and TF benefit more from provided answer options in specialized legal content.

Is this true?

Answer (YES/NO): YES